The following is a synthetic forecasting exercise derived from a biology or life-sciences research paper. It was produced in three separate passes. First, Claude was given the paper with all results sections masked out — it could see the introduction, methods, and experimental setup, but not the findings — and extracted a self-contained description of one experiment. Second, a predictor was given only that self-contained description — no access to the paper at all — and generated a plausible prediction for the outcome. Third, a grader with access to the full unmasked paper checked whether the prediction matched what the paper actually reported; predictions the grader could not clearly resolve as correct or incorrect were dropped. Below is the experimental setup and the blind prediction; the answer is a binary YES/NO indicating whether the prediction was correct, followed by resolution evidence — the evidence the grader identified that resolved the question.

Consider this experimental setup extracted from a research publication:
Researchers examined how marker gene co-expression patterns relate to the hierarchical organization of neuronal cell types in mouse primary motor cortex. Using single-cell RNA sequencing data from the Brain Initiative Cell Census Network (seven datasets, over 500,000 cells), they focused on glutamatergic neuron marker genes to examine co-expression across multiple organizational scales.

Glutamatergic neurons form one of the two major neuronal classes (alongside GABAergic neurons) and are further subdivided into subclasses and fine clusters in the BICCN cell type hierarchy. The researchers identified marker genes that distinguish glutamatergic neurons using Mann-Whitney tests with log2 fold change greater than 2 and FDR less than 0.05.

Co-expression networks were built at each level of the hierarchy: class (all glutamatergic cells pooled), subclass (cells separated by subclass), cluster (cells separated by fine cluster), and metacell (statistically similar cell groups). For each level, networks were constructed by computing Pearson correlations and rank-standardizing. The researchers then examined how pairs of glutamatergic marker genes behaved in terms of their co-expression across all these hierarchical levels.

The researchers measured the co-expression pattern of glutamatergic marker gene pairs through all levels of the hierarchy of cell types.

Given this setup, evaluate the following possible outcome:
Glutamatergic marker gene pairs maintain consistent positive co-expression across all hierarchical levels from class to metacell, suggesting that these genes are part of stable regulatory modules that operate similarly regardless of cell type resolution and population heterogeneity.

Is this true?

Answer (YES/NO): YES